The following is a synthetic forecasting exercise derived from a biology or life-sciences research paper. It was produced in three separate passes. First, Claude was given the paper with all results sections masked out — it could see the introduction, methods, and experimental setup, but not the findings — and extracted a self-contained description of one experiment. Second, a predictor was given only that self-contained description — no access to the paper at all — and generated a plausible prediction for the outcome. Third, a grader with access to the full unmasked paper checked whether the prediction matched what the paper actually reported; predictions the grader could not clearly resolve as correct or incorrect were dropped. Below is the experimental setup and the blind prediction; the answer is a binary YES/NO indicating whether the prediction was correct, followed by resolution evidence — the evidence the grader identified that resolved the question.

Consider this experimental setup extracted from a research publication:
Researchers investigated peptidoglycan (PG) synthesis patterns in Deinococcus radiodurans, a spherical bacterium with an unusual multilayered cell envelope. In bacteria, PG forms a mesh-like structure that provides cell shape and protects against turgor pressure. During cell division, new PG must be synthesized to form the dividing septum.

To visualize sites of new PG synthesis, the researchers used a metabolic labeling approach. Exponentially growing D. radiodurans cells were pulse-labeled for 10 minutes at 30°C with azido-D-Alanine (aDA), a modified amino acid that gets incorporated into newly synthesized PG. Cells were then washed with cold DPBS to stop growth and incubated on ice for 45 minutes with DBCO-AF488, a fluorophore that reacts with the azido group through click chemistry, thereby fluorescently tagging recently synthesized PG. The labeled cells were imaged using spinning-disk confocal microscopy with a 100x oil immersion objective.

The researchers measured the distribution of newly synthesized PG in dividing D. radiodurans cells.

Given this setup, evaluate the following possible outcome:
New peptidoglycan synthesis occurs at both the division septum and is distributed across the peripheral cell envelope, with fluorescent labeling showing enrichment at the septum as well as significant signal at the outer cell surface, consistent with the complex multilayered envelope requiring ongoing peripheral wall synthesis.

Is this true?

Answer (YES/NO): YES